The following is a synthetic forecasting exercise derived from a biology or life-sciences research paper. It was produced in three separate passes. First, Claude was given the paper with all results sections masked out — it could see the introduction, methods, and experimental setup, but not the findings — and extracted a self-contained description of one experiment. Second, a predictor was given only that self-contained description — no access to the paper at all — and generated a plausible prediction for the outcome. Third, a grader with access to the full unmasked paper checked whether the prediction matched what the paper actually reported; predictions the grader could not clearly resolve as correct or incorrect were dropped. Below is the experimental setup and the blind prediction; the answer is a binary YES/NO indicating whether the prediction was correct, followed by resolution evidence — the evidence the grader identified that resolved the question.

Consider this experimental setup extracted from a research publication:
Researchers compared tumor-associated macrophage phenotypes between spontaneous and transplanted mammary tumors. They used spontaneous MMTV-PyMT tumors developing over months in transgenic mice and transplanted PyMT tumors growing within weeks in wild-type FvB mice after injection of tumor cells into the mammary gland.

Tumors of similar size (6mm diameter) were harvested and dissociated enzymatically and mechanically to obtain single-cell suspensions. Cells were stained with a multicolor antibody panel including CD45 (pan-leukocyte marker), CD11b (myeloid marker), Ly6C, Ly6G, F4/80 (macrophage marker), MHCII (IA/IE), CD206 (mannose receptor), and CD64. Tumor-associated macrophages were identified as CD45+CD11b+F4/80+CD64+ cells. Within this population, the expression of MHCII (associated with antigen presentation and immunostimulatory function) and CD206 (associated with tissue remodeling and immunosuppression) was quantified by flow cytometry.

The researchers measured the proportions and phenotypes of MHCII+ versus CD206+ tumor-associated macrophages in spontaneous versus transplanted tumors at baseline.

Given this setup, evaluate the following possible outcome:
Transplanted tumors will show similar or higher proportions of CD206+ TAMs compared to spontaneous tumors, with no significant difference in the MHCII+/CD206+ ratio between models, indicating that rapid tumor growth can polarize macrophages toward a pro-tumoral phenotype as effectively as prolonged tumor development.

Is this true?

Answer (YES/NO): NO